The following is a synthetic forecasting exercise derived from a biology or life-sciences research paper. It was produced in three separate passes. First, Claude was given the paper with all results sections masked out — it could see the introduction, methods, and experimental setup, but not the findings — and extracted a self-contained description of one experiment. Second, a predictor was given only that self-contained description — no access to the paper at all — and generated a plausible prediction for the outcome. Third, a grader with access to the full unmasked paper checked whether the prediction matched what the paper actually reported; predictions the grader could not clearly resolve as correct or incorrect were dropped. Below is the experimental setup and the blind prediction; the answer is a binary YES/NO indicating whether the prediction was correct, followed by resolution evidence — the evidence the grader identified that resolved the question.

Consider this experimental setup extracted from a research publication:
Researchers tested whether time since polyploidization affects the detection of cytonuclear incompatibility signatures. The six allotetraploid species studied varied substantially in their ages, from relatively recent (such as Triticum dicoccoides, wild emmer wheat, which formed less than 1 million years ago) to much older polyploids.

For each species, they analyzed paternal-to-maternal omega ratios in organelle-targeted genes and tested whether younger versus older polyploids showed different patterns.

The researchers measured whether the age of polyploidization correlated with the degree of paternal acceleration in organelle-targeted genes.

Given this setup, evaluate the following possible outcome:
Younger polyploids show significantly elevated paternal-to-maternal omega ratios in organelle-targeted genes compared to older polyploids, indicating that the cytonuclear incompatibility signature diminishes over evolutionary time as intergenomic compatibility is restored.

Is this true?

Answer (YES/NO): NO